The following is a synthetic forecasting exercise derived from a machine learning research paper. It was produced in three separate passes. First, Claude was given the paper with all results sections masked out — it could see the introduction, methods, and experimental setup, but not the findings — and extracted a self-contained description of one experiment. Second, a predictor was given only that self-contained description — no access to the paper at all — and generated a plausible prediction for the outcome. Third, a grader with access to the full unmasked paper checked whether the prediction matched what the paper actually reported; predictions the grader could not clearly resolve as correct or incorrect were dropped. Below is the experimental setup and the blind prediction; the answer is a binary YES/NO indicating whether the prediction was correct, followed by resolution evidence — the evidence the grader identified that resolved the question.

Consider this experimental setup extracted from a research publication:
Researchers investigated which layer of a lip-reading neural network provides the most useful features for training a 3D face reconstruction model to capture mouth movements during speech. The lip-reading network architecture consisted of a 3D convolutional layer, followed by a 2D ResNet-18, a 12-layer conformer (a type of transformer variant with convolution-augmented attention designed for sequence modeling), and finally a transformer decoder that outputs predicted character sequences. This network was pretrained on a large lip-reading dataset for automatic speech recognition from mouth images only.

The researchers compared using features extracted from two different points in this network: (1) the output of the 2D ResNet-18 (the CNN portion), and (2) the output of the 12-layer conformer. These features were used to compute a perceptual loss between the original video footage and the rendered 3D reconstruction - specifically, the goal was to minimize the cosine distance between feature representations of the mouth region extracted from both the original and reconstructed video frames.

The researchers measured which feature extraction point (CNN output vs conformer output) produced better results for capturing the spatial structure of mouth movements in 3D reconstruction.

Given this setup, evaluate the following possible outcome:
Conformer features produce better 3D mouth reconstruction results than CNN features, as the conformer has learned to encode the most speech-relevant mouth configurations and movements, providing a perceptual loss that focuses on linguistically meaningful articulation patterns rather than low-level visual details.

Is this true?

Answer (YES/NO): NO